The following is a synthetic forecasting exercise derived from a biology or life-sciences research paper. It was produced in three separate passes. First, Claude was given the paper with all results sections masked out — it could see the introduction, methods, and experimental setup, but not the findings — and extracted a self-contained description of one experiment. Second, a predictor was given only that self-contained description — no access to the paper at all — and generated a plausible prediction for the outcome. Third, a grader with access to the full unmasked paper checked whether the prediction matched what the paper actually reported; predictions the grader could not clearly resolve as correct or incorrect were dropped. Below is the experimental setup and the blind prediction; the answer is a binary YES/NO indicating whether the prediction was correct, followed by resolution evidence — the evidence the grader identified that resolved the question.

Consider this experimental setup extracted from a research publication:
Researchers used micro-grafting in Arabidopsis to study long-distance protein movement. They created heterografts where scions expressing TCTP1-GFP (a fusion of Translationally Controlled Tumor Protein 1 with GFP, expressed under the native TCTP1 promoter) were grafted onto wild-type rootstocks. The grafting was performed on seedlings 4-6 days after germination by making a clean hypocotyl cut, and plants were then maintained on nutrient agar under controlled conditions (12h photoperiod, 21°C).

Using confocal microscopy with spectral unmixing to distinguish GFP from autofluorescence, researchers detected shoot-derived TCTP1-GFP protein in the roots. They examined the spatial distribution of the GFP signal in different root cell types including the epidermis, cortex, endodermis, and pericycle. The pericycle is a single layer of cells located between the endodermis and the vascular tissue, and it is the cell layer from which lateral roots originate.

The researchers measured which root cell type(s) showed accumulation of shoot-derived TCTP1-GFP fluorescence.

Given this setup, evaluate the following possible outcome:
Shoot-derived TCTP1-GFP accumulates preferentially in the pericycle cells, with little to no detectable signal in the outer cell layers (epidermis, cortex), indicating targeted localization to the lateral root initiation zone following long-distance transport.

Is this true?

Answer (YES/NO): YES